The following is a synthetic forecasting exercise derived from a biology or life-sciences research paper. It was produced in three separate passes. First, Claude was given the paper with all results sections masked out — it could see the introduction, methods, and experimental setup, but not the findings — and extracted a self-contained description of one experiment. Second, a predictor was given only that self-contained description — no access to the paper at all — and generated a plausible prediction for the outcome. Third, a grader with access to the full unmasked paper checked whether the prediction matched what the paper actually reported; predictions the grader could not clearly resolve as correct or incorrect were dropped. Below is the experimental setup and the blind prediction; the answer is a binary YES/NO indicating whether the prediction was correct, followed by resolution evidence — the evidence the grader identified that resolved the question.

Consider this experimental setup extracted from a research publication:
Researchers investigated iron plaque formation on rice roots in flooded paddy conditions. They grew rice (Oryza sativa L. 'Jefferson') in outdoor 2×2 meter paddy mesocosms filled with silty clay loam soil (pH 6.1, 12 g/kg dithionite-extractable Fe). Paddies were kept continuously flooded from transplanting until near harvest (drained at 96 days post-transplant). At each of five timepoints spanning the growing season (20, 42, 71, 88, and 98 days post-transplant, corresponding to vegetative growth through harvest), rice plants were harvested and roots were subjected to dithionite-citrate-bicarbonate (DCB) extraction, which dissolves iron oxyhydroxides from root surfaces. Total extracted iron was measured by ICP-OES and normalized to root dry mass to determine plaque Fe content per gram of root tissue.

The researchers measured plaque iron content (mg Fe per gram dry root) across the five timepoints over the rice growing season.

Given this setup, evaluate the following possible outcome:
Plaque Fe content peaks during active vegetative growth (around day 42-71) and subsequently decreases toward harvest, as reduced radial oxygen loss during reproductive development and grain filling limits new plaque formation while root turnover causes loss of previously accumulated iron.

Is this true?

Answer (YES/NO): NO